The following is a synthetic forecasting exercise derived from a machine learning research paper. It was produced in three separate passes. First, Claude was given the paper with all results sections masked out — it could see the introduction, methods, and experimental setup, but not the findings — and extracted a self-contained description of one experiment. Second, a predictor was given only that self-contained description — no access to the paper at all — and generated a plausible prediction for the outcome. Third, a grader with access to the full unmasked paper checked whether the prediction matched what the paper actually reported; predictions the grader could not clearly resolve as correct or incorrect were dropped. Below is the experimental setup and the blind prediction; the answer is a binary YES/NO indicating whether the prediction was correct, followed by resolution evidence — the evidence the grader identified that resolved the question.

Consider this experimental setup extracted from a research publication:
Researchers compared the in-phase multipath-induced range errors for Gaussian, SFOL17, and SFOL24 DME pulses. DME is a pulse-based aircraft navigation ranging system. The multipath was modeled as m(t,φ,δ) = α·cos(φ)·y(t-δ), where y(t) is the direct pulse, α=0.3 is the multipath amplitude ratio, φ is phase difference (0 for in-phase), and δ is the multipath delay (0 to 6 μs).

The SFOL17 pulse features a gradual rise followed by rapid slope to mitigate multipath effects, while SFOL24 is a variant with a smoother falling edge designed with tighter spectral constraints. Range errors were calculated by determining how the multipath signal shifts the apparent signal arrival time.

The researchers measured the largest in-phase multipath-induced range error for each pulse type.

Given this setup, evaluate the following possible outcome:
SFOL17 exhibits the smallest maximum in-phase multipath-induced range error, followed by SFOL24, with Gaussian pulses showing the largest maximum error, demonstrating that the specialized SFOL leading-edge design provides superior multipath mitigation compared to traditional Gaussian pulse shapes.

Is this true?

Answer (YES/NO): YES